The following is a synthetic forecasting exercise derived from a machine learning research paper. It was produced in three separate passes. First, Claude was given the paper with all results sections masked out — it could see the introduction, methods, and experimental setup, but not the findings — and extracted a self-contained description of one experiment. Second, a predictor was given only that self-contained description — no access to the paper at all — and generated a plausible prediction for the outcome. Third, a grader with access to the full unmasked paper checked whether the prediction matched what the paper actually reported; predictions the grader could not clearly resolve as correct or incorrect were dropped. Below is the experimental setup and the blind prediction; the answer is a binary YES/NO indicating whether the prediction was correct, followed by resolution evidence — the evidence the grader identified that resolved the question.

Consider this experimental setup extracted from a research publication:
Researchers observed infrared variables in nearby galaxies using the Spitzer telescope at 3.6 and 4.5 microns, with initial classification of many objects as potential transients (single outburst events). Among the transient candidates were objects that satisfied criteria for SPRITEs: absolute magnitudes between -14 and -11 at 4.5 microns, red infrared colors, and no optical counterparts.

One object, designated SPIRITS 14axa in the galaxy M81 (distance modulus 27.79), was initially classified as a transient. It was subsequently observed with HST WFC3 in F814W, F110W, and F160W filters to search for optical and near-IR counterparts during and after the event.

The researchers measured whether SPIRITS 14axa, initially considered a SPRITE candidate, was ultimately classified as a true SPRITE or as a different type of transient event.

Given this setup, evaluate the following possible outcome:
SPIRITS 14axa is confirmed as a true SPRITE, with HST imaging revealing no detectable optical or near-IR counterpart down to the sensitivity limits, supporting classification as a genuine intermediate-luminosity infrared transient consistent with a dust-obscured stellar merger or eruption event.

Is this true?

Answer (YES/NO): NO